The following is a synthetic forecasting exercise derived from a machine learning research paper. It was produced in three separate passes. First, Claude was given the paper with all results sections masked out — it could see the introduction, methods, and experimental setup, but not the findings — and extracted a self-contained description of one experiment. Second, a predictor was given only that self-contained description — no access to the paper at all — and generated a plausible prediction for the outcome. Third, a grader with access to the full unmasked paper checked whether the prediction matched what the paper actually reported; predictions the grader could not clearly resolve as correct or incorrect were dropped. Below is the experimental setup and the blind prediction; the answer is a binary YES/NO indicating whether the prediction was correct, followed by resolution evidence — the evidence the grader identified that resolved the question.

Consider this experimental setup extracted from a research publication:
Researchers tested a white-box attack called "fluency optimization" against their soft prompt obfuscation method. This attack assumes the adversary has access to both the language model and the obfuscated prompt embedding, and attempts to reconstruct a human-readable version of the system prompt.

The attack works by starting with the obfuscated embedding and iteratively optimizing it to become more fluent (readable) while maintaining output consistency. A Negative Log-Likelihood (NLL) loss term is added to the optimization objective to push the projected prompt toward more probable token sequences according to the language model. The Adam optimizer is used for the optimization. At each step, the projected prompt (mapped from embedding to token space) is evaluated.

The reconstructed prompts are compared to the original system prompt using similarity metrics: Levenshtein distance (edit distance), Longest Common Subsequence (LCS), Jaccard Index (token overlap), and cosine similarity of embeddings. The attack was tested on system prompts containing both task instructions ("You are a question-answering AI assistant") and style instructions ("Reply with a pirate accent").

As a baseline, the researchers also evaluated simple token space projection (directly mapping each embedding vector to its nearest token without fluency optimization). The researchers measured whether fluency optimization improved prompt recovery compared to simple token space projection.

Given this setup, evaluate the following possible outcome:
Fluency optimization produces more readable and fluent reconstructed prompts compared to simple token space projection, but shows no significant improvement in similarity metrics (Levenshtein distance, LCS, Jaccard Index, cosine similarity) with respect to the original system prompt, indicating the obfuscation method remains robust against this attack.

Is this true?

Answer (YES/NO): NO